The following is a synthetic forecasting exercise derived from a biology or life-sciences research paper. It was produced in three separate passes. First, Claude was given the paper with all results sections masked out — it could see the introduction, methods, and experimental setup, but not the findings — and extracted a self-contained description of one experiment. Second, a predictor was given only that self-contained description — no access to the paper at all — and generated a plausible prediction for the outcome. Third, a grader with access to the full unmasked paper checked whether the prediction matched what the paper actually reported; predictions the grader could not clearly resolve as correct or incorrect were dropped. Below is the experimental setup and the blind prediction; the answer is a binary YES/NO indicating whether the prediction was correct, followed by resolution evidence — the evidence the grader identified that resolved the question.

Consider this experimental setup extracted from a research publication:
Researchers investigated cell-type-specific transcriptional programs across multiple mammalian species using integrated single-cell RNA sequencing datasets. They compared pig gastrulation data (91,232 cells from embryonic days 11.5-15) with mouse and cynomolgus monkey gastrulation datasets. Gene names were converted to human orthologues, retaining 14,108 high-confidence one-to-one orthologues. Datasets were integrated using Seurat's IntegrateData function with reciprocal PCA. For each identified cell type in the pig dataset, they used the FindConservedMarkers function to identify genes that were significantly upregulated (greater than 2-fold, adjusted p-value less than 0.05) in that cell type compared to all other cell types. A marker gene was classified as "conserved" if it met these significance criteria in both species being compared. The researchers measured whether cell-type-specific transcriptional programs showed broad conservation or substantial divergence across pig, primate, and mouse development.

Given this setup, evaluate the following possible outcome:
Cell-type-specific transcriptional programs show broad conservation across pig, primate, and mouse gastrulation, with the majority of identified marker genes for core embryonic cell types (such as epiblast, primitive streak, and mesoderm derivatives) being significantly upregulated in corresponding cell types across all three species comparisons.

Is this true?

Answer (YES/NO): YES